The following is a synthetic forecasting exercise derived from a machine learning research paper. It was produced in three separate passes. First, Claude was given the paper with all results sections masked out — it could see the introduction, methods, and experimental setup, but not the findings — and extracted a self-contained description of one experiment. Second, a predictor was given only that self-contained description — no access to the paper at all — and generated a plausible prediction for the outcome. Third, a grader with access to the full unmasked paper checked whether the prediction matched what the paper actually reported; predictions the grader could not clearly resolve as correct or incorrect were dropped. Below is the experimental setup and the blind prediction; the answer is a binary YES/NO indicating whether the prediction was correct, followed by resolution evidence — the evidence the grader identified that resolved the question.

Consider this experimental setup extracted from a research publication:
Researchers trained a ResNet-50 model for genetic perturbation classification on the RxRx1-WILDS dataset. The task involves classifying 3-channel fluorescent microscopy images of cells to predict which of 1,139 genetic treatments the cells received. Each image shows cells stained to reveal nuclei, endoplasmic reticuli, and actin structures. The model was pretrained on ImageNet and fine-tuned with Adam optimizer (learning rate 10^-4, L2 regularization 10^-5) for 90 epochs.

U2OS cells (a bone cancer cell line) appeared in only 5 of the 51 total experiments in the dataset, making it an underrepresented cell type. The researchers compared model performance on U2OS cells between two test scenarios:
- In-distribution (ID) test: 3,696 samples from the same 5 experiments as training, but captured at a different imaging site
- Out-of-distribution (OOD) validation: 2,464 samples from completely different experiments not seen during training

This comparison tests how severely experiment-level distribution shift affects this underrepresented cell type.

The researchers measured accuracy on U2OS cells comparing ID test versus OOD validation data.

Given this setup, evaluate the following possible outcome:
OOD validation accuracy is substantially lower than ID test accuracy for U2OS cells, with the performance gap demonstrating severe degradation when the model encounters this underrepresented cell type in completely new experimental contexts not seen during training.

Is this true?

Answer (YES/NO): YES